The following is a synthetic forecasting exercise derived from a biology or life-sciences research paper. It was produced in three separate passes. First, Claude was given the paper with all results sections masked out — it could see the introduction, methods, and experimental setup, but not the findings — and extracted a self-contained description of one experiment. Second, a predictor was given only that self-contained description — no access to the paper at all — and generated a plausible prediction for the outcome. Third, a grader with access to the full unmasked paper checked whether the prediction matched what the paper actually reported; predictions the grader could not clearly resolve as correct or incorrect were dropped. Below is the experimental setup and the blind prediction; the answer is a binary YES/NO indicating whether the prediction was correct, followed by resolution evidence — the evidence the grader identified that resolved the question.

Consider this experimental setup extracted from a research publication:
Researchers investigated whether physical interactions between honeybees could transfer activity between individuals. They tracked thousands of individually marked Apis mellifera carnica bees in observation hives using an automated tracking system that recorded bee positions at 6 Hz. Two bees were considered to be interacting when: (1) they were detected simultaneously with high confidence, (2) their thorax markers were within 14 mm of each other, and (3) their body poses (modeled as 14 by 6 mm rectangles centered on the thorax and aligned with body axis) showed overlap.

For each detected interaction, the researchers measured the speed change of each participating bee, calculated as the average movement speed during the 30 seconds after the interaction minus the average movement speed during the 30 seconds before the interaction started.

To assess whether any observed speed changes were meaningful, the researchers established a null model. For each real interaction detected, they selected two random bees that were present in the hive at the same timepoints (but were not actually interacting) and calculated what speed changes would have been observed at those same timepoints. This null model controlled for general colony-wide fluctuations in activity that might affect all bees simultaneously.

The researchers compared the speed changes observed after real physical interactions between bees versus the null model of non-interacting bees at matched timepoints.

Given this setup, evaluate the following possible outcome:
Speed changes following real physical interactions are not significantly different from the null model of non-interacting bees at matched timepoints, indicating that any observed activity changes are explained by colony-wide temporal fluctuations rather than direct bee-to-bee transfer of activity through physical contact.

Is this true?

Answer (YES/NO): NO